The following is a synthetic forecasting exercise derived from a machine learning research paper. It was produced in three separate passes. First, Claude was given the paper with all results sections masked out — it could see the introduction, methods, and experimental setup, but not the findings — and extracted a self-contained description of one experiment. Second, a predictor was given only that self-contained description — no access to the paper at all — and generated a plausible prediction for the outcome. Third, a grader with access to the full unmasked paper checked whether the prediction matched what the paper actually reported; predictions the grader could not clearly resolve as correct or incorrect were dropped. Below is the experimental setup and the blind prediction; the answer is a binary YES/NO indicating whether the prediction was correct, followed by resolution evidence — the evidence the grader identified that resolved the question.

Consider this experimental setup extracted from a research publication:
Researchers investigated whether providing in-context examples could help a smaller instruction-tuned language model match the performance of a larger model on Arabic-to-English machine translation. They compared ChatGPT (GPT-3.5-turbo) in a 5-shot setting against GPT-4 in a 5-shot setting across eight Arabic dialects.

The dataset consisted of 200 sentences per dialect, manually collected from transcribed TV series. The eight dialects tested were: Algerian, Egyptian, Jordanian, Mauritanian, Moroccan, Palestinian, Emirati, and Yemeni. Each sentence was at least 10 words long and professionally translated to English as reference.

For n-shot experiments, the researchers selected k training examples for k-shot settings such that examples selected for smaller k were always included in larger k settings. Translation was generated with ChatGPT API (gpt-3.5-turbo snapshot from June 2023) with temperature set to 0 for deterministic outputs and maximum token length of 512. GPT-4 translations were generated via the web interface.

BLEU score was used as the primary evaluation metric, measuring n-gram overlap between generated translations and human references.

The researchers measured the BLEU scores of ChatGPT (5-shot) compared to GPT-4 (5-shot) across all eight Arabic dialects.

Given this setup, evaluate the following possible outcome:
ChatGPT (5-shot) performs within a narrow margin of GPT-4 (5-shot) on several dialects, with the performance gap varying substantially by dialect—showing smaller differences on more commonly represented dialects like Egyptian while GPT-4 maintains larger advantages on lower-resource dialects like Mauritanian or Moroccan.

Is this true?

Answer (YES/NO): NO